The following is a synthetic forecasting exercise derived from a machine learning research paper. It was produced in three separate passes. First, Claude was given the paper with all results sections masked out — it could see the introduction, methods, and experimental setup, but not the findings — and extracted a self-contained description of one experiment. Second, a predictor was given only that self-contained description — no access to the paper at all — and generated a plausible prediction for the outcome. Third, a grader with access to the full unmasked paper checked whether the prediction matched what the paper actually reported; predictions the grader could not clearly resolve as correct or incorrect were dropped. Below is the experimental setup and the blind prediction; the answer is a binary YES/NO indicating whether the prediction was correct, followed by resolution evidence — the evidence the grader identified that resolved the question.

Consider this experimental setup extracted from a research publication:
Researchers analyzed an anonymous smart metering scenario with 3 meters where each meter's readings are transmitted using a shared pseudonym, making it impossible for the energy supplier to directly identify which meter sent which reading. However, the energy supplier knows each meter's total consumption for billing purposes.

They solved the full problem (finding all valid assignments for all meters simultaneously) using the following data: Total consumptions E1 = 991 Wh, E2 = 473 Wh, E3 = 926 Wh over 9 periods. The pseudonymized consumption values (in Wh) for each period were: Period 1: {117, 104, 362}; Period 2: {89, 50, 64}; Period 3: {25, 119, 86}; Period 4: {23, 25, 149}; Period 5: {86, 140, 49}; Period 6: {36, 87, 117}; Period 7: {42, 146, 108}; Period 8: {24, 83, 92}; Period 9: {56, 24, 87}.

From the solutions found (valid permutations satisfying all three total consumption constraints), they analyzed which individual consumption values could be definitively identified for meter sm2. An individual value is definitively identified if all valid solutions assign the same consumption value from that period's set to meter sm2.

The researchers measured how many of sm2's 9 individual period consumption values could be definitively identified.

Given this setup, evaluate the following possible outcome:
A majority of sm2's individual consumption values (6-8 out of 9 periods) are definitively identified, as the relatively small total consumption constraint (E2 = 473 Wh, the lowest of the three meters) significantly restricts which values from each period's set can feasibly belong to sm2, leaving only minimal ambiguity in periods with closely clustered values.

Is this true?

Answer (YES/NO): YES